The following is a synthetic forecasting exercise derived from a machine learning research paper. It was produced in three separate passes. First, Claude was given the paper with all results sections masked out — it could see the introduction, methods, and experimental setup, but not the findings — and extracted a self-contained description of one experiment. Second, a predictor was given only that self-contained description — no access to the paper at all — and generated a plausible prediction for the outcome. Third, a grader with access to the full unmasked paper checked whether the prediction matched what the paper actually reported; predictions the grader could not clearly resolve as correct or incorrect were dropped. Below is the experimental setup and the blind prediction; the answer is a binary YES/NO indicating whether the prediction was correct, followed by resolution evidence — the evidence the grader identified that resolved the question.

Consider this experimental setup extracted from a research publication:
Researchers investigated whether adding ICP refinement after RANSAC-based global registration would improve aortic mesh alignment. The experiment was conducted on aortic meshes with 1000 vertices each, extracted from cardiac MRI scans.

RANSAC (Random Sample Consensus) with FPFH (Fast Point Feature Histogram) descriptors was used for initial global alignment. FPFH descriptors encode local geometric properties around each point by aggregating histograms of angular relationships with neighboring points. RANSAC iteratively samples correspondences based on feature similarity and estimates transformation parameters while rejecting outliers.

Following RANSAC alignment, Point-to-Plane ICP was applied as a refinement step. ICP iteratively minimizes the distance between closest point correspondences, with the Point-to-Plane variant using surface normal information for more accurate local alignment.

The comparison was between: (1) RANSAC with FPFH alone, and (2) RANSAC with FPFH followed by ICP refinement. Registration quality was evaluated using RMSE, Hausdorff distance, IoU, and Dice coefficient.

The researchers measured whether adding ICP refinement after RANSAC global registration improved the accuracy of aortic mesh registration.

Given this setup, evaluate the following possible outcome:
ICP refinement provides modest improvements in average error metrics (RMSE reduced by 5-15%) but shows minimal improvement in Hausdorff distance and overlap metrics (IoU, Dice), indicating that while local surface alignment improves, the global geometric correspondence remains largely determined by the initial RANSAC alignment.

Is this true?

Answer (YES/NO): NO